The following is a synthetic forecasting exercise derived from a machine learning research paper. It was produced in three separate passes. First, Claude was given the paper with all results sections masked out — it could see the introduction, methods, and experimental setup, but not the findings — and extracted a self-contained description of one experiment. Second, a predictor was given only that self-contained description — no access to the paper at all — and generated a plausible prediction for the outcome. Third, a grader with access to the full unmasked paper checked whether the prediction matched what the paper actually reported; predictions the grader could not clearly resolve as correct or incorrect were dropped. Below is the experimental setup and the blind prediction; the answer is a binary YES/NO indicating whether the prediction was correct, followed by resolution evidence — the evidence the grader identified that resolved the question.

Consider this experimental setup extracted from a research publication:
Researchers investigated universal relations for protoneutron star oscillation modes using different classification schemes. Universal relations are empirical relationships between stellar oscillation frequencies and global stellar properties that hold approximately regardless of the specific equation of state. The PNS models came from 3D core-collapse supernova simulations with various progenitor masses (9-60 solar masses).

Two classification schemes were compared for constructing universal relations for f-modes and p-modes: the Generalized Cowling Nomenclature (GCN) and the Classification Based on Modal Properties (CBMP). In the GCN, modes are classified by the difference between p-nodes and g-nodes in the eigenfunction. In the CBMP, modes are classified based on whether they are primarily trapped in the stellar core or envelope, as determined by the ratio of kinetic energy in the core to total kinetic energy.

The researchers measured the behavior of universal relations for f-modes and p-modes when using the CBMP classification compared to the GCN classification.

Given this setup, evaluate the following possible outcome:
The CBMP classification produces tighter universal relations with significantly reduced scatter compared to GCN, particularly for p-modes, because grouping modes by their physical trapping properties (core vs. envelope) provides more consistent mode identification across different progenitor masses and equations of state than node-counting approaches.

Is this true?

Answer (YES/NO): NO